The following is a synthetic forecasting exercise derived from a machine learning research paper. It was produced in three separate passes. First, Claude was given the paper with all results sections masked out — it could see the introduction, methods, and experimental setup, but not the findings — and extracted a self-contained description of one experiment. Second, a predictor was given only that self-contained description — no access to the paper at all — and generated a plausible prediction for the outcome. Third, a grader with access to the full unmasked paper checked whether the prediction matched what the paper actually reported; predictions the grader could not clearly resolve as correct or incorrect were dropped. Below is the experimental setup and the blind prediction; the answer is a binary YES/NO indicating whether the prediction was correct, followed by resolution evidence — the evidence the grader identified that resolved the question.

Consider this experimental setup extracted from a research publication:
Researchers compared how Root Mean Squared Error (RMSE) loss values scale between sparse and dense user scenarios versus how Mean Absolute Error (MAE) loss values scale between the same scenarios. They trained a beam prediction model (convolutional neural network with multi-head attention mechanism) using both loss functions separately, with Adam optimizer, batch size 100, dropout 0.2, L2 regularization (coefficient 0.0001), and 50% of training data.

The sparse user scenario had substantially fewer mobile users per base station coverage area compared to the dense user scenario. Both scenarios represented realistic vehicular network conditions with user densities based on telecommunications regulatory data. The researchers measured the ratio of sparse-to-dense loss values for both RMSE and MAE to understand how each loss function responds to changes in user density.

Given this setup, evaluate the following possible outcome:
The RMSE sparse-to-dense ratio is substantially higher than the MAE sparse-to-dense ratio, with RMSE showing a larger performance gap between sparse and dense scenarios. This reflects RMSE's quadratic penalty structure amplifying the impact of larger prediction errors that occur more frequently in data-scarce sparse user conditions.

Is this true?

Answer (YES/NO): NO